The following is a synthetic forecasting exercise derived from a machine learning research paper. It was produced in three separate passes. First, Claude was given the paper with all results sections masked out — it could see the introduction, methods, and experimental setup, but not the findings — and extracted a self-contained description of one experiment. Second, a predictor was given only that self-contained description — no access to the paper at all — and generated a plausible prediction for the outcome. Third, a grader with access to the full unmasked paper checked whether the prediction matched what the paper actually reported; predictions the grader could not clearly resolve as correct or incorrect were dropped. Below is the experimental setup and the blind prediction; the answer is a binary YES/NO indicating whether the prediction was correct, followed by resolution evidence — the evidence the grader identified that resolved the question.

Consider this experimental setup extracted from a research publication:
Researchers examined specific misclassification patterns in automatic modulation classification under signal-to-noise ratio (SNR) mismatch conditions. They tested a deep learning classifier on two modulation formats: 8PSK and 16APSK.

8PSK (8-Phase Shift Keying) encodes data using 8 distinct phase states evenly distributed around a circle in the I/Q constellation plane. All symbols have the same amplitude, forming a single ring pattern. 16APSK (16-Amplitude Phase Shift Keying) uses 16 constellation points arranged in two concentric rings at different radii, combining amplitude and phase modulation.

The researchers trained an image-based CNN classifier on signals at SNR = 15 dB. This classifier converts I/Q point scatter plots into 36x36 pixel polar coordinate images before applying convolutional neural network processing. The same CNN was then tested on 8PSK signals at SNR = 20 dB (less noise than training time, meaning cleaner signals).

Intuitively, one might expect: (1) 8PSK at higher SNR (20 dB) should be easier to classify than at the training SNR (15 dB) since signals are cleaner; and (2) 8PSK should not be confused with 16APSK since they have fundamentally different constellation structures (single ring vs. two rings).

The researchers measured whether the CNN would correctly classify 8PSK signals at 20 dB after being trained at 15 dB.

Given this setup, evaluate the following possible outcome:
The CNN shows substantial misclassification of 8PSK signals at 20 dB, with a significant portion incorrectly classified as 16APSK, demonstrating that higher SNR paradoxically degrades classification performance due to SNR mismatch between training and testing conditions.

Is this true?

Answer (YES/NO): YES